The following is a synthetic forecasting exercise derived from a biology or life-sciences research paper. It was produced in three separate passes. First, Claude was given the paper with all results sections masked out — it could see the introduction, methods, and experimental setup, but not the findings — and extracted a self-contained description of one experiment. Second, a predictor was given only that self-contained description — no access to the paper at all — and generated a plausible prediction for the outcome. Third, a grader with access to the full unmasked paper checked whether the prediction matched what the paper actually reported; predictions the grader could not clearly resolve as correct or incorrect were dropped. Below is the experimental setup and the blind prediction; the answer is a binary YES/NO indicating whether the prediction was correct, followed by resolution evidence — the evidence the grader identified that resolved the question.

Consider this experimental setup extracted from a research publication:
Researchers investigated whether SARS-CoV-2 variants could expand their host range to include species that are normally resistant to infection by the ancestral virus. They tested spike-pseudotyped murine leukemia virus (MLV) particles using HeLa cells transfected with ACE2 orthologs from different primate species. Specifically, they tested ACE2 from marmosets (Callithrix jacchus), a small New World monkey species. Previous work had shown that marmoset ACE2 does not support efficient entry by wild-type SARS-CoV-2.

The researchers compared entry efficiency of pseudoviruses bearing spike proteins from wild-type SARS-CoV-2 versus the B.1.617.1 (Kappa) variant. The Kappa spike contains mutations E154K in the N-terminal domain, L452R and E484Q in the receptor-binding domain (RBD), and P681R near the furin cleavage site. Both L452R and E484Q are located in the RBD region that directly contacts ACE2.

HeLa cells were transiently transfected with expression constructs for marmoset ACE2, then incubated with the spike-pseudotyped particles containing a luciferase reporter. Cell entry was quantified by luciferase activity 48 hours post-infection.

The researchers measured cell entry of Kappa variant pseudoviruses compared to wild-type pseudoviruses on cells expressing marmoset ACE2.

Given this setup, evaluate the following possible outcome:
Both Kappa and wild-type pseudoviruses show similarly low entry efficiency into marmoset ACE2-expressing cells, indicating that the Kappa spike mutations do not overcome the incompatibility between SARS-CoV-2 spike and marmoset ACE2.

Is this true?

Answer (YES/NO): YES